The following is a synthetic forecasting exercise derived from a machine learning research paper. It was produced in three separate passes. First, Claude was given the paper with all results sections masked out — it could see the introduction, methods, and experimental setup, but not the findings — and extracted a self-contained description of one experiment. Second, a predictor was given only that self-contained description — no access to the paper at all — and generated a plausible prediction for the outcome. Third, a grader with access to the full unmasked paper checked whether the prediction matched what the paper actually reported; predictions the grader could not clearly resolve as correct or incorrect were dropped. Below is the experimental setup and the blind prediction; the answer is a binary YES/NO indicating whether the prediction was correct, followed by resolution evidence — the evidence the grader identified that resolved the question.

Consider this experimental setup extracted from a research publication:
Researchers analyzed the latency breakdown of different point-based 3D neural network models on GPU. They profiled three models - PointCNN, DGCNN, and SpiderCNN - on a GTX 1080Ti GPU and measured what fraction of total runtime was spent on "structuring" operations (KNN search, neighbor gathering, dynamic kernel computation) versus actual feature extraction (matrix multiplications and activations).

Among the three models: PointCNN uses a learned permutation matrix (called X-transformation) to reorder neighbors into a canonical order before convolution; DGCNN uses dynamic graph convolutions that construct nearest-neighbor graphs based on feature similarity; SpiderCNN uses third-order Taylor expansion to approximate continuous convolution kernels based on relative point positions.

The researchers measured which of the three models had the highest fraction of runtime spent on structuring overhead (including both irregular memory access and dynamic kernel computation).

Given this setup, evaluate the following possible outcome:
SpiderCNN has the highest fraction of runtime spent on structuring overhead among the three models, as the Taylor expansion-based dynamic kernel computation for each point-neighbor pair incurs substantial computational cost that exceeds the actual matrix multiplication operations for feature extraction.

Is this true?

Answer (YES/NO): NO